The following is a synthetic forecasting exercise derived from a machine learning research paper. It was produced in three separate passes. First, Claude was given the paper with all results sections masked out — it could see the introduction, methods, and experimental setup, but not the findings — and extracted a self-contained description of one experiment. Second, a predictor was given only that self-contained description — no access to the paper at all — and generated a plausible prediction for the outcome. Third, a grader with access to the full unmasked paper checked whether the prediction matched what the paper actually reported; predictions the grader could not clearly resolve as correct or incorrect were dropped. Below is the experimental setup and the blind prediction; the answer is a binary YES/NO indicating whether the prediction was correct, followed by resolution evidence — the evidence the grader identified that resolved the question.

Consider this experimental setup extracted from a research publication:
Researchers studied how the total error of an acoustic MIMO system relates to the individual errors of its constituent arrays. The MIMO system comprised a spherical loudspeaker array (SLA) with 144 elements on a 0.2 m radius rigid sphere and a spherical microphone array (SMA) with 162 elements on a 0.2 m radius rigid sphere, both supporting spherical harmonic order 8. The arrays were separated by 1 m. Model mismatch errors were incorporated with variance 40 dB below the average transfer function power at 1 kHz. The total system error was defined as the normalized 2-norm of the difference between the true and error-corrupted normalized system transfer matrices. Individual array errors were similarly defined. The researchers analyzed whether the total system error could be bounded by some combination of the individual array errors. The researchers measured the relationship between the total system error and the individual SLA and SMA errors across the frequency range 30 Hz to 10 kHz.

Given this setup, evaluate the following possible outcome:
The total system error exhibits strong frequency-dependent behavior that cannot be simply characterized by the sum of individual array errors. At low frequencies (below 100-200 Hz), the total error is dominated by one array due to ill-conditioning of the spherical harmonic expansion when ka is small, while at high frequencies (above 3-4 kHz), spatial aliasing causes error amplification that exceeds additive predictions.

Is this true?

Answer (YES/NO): NO